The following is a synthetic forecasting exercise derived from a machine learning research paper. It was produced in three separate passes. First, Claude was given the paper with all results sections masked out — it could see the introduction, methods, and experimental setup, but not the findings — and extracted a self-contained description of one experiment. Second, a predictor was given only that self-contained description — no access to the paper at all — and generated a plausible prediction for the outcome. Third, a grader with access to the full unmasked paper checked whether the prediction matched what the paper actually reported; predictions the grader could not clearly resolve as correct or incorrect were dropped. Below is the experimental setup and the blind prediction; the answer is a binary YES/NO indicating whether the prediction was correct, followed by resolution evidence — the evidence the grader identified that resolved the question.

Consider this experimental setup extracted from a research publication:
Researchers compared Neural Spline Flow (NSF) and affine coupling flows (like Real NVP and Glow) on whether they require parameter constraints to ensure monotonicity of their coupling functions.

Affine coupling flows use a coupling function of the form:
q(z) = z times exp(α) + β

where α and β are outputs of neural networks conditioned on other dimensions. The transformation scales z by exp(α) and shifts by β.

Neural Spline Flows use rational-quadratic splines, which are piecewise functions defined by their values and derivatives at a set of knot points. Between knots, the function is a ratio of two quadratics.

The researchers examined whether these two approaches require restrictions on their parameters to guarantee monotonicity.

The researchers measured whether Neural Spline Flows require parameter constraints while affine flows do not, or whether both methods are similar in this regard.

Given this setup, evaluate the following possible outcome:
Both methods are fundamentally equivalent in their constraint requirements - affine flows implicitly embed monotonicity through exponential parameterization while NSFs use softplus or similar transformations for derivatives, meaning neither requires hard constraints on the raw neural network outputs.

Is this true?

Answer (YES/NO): NO